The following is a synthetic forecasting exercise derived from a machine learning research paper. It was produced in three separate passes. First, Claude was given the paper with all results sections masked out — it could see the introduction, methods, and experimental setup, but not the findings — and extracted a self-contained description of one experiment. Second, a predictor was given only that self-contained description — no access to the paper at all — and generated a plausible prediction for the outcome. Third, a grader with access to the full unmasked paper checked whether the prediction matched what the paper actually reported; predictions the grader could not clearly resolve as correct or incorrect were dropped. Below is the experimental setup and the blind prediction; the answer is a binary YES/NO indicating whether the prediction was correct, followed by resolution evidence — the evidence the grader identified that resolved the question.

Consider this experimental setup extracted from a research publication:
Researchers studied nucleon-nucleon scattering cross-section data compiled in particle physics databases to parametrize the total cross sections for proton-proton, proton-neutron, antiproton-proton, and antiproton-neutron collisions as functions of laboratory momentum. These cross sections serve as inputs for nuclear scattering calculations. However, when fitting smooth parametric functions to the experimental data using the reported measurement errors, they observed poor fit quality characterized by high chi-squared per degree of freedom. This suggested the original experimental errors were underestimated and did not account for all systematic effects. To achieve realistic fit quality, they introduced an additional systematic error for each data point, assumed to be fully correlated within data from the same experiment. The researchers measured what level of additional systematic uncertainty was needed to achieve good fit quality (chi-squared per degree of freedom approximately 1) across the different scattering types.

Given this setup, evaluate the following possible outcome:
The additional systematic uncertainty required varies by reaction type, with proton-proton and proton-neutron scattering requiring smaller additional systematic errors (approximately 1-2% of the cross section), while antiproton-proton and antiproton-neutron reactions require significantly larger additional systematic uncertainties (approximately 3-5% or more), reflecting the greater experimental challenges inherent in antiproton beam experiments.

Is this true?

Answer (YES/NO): NO